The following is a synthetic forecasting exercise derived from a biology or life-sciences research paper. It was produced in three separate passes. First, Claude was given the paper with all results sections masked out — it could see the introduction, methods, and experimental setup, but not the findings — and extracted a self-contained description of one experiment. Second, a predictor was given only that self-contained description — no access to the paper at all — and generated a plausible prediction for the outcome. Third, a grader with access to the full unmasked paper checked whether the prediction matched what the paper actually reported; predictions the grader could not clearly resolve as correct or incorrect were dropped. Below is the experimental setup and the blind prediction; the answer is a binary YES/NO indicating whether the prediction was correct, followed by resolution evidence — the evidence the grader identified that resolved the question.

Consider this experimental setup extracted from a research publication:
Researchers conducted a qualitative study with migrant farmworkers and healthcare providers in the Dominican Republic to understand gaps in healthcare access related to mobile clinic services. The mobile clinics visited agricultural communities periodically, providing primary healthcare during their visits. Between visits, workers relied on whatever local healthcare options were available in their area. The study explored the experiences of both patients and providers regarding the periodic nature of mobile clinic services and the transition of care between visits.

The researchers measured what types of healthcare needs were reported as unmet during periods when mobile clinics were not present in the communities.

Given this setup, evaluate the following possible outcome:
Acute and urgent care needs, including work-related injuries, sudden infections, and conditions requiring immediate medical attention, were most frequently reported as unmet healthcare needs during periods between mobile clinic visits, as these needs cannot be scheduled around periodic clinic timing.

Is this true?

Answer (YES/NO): YES